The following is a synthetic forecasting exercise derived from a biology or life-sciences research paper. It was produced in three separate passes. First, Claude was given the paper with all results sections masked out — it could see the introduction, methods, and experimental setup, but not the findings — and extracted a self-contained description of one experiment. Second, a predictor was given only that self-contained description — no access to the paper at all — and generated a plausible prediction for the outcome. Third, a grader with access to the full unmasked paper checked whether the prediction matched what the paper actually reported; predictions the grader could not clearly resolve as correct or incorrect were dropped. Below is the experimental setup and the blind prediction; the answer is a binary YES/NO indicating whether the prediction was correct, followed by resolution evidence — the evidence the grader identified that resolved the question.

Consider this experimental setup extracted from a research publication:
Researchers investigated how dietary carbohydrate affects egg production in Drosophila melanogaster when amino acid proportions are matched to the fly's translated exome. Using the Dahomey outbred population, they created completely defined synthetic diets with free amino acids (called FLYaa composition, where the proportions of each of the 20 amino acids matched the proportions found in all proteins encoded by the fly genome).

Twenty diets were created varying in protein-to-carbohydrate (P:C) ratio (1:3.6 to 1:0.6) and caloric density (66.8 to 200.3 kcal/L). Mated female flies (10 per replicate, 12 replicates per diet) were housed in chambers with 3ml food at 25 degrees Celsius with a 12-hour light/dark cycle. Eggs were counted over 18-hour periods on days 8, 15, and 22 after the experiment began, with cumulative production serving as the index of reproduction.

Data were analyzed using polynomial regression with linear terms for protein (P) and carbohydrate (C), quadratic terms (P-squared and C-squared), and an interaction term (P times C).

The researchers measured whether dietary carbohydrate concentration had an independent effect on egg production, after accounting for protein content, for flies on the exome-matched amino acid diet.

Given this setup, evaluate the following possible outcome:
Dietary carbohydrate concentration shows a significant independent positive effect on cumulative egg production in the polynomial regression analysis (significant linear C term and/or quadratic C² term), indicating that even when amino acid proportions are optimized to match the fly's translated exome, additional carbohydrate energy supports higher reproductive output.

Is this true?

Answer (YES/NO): NO